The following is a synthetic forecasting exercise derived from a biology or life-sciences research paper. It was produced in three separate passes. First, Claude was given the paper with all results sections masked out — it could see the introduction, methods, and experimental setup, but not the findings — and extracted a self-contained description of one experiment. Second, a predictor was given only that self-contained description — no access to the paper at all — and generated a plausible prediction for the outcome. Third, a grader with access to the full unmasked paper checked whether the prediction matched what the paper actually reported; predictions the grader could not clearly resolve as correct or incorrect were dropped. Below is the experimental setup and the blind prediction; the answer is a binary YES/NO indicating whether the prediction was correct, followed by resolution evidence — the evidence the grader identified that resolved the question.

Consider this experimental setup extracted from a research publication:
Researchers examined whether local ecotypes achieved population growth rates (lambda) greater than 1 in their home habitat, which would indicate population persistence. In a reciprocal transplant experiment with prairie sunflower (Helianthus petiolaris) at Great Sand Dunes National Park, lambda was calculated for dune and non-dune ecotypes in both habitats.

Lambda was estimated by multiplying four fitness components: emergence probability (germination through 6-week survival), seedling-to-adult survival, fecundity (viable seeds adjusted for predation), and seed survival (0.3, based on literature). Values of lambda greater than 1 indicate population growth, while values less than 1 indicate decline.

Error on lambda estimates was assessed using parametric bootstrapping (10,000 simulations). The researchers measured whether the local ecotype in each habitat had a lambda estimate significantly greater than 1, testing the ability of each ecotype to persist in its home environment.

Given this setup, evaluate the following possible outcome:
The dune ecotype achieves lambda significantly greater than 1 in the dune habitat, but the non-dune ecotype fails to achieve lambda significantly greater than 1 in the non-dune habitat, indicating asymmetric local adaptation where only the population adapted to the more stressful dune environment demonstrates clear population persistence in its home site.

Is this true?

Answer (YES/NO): NO